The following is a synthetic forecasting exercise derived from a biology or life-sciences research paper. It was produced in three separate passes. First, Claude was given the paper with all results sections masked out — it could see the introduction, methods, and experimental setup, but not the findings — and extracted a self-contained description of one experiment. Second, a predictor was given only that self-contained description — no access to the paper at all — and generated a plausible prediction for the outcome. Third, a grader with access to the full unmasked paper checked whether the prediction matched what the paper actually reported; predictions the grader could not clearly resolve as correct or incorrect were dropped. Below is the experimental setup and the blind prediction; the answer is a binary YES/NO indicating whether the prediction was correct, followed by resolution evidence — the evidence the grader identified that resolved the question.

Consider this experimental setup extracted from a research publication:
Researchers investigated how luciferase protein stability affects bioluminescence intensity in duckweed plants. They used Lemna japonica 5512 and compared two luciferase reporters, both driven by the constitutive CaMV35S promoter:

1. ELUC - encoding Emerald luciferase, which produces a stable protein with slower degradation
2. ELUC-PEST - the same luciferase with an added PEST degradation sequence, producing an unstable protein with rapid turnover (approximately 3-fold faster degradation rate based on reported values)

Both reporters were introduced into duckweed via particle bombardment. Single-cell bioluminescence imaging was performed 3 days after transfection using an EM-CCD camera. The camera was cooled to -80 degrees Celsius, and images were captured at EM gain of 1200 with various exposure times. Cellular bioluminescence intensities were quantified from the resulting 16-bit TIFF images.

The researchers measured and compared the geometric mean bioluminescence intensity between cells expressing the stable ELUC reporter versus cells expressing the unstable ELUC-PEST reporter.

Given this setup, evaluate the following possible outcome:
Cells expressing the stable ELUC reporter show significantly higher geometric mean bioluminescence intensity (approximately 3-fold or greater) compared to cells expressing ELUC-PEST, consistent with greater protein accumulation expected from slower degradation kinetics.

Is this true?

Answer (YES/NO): YES